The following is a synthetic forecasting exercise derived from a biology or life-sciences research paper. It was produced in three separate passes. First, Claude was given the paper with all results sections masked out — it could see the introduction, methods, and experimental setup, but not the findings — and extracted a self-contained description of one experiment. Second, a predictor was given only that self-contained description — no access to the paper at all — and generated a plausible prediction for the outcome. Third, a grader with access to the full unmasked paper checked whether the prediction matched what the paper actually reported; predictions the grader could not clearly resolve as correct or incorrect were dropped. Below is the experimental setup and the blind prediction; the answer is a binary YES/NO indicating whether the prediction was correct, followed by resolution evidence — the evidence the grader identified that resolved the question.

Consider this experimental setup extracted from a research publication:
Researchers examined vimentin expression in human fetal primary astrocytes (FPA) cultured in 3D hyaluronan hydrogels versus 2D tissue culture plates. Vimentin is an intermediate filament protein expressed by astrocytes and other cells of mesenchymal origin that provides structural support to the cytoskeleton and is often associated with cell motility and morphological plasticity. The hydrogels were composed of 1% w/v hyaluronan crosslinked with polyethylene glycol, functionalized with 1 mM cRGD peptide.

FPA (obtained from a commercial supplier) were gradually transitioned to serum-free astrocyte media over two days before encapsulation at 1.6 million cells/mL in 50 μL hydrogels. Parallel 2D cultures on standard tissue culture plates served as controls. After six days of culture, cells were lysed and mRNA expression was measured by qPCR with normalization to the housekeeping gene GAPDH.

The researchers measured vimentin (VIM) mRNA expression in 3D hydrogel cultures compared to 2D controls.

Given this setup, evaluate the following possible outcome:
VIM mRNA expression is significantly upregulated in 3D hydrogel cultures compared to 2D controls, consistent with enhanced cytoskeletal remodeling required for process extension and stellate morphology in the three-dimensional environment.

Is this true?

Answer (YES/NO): NO